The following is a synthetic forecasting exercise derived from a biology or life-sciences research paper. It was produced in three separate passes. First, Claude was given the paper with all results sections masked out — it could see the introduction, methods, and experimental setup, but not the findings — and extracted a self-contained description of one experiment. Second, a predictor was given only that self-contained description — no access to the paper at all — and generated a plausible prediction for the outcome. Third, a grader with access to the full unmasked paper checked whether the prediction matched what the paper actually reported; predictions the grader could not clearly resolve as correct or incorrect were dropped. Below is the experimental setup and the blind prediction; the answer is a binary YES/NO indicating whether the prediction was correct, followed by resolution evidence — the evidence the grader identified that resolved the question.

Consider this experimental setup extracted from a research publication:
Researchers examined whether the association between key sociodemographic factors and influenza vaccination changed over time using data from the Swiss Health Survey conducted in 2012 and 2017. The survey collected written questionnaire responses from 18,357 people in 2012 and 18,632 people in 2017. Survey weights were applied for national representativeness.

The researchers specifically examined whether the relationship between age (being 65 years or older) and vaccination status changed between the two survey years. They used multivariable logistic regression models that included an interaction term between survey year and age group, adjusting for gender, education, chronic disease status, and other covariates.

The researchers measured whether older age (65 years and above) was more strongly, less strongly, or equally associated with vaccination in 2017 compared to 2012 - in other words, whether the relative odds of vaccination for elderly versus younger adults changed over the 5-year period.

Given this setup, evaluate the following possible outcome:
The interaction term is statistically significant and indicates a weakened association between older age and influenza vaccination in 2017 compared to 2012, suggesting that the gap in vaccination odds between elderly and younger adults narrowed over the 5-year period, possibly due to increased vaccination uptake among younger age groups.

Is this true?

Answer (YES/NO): NO